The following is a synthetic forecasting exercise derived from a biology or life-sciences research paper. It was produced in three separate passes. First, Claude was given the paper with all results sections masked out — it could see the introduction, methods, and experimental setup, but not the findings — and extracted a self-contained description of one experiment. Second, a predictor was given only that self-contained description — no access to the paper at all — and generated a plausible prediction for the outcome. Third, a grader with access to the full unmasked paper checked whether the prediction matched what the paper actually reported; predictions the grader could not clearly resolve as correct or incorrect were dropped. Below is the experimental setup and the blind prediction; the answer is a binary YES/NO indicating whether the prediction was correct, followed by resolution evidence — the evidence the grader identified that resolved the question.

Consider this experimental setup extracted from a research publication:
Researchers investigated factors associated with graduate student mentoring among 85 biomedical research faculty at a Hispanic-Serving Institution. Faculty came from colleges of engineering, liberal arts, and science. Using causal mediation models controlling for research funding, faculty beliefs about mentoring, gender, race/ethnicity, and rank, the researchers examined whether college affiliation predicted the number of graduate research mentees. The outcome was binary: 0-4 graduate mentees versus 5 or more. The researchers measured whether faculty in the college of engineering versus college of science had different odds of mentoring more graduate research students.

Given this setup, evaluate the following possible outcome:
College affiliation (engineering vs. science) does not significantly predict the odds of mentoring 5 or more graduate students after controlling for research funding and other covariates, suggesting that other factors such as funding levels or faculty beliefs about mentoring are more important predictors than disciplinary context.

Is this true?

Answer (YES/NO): NO